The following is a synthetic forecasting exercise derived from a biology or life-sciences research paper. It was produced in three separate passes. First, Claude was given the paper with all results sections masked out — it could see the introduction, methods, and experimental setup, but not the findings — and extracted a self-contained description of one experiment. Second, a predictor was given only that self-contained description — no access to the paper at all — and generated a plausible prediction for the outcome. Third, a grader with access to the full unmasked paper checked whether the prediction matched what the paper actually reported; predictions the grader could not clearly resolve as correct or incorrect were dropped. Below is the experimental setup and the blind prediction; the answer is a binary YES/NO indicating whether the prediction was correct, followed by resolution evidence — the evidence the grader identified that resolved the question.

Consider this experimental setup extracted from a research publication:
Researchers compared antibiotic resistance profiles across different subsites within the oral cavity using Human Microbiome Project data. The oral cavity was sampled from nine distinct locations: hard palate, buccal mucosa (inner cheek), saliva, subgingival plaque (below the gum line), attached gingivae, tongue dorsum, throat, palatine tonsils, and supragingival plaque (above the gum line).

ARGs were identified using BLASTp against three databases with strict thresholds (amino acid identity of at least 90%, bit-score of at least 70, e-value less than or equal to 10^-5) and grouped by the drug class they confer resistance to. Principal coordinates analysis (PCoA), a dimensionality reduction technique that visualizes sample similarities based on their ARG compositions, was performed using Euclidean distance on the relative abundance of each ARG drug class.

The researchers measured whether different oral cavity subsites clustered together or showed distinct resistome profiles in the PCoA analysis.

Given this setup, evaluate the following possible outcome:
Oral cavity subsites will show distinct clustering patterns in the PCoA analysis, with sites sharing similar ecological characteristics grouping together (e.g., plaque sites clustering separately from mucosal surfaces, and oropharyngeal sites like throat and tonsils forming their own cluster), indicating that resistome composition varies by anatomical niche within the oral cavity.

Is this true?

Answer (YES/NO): NO